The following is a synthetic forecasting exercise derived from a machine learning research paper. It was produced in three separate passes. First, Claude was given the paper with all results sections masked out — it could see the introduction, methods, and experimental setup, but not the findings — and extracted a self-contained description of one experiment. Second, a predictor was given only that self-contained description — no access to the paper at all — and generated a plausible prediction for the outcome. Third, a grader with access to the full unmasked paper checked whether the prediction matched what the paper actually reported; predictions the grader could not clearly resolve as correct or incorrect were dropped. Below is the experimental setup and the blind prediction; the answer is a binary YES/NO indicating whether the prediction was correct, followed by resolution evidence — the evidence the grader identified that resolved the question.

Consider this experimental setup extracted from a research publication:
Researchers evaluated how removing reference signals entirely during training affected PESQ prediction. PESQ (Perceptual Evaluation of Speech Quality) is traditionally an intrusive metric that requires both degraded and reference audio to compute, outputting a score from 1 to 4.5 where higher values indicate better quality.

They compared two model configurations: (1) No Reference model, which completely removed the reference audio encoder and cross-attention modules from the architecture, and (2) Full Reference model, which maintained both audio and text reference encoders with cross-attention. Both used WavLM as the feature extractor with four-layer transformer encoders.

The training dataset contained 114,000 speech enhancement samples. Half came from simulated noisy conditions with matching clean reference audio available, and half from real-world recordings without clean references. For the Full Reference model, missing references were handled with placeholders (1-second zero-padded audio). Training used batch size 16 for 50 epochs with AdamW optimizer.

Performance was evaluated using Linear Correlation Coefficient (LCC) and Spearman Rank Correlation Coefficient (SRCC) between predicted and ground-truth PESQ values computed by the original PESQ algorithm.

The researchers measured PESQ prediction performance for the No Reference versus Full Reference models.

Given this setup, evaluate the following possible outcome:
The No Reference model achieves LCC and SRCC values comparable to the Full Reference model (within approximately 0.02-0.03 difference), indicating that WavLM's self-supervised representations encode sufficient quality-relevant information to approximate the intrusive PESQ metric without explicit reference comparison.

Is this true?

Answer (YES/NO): YES